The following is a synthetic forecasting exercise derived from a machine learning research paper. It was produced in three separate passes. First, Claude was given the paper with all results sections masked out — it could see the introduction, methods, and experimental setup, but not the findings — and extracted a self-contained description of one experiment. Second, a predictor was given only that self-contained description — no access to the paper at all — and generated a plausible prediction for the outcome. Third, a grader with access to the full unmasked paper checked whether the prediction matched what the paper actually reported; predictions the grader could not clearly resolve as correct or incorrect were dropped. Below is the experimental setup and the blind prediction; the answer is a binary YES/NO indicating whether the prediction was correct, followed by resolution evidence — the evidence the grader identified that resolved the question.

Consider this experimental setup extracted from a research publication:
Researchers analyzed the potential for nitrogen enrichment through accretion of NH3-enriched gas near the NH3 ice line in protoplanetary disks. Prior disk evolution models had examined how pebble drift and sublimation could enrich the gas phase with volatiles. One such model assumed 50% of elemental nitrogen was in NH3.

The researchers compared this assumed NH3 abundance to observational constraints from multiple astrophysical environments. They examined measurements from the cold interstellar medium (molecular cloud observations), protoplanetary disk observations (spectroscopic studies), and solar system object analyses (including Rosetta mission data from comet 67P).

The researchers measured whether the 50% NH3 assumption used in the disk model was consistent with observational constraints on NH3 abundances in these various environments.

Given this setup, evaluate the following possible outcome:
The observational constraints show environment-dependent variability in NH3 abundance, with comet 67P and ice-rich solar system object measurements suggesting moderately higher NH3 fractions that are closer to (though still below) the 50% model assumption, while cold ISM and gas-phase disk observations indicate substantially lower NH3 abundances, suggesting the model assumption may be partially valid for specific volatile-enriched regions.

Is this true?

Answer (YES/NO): NO